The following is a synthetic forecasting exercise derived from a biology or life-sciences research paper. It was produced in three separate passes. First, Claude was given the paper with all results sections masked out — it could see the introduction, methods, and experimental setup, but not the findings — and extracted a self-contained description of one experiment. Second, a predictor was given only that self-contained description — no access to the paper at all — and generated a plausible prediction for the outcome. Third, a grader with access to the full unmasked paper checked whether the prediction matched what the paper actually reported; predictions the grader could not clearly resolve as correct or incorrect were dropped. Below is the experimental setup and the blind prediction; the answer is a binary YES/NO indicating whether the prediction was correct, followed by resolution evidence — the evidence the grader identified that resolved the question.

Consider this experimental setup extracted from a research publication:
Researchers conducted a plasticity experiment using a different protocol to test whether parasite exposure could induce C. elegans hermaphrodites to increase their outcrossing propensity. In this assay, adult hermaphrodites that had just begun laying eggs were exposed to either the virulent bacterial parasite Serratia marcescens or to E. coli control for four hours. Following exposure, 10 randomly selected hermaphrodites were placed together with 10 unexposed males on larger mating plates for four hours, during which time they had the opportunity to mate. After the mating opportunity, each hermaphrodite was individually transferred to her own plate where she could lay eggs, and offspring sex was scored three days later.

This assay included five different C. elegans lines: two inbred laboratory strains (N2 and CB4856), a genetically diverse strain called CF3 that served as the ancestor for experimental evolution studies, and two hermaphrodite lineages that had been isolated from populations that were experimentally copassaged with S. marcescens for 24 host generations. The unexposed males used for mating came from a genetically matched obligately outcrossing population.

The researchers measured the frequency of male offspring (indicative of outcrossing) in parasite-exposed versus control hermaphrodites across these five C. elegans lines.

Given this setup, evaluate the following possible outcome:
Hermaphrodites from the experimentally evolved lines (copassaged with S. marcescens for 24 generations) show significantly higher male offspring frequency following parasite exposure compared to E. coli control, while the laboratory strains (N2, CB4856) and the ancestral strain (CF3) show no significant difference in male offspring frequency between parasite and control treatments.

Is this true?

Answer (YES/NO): NO